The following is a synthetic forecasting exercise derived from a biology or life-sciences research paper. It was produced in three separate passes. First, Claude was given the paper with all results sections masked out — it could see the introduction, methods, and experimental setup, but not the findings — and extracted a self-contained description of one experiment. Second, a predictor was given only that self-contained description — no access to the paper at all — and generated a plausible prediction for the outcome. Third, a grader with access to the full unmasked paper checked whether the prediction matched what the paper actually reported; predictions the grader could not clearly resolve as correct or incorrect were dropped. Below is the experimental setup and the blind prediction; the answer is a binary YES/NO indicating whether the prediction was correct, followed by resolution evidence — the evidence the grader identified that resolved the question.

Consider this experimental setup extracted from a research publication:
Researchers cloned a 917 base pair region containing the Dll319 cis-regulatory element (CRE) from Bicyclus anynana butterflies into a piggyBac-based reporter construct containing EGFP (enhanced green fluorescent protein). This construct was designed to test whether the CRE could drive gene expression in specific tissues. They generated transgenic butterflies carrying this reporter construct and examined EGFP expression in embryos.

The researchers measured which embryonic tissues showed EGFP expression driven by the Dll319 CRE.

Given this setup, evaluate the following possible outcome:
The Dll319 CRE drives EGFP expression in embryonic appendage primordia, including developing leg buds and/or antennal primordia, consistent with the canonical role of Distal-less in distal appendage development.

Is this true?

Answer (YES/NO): YES